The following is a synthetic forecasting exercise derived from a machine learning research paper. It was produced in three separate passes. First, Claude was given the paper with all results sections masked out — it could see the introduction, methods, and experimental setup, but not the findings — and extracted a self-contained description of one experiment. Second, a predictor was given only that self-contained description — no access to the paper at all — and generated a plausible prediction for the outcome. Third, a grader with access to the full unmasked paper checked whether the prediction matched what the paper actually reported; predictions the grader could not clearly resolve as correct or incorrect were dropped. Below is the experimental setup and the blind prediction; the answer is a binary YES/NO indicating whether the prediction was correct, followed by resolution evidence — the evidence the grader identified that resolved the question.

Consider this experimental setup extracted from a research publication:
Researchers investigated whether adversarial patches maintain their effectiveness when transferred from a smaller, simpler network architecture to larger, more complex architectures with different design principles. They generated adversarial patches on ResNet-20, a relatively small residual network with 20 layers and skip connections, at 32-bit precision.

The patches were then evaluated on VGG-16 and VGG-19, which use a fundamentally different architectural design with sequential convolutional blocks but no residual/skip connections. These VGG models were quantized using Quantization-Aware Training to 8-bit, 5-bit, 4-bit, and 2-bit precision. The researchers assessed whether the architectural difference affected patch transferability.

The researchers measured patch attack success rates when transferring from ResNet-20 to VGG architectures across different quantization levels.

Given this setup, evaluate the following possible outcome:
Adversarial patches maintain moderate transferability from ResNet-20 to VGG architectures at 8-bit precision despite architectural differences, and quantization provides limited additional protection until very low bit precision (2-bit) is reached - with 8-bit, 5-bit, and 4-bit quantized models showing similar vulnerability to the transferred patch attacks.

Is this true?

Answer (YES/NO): NO